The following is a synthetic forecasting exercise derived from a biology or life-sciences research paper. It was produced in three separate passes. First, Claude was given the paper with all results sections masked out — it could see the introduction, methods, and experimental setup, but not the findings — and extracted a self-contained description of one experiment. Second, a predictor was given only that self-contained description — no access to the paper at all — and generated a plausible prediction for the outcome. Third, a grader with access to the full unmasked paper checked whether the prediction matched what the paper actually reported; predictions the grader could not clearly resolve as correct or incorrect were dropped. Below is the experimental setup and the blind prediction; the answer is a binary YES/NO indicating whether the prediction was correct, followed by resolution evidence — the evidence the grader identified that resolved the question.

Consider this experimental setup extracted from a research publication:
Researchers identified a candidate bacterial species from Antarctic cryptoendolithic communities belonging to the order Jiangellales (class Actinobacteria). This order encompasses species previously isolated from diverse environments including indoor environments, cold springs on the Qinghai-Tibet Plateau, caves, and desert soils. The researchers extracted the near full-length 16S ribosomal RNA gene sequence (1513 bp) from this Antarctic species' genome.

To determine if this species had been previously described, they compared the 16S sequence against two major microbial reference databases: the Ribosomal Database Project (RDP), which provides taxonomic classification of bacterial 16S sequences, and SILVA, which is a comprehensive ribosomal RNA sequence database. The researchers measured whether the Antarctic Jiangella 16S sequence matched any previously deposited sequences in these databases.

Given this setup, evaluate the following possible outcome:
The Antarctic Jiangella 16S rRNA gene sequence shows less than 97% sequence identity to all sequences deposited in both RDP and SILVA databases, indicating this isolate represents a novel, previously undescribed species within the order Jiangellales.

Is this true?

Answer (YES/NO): YES